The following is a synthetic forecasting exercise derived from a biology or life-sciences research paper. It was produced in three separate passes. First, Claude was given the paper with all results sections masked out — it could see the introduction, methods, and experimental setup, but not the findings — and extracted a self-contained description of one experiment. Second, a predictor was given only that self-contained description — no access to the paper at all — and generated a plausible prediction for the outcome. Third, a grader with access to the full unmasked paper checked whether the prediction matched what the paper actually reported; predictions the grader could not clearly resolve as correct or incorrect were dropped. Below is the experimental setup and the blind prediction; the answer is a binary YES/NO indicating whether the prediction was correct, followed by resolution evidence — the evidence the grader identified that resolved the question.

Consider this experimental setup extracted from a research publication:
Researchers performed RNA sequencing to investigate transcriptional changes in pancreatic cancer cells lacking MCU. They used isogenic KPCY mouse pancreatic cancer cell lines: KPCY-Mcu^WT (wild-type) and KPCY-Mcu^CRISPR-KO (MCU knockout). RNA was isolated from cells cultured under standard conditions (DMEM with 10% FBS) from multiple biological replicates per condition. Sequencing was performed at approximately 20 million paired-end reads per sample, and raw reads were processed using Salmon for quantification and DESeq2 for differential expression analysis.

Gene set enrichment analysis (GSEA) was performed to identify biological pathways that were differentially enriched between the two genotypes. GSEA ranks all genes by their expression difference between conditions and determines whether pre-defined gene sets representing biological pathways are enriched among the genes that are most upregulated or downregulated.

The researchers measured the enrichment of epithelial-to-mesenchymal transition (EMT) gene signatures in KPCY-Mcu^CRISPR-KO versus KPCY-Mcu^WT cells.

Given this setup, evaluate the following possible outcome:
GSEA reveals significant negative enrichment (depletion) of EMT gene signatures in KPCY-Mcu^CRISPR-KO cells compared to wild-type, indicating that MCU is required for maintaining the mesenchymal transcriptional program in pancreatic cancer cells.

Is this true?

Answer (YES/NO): YES